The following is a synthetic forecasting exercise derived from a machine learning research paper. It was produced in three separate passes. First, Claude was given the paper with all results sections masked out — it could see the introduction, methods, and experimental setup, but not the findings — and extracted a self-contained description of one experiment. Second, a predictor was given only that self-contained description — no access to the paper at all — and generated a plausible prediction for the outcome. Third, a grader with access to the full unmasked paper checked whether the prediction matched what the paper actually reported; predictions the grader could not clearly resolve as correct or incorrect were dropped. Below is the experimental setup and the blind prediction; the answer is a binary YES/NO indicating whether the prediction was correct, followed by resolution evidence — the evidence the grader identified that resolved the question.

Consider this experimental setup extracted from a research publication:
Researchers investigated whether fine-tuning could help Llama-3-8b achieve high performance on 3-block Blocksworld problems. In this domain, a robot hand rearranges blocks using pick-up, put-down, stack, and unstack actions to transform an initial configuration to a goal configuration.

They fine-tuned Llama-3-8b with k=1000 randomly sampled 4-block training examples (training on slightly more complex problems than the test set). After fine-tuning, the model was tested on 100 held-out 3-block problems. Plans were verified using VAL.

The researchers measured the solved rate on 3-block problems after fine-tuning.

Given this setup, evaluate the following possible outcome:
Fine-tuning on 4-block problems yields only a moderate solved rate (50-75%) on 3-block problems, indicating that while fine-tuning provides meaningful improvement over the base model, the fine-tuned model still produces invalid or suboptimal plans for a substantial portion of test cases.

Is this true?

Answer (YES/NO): NO